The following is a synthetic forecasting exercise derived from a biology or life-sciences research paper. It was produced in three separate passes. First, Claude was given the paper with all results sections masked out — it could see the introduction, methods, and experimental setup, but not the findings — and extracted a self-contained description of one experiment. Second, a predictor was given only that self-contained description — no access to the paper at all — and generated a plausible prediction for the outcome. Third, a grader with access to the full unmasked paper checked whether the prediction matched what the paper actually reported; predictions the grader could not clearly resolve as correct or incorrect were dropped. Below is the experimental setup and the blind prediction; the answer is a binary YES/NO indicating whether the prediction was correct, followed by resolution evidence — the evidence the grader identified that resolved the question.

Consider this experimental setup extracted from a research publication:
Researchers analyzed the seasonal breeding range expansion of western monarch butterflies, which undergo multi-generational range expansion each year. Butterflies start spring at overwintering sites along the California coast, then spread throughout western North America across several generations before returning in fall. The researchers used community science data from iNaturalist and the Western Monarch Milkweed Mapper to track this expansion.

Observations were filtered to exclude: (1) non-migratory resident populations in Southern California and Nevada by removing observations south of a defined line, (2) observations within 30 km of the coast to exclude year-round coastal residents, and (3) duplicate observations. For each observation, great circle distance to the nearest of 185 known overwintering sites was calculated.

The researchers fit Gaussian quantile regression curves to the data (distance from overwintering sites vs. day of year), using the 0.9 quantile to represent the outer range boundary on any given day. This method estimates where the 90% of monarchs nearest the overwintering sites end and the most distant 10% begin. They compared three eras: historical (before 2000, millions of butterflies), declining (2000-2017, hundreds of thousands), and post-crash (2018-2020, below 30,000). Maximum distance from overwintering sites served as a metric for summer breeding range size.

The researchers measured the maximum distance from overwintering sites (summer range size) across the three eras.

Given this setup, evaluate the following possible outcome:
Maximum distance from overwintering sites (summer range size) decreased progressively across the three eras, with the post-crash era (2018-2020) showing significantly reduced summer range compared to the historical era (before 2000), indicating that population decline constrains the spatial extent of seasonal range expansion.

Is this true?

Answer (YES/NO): YES